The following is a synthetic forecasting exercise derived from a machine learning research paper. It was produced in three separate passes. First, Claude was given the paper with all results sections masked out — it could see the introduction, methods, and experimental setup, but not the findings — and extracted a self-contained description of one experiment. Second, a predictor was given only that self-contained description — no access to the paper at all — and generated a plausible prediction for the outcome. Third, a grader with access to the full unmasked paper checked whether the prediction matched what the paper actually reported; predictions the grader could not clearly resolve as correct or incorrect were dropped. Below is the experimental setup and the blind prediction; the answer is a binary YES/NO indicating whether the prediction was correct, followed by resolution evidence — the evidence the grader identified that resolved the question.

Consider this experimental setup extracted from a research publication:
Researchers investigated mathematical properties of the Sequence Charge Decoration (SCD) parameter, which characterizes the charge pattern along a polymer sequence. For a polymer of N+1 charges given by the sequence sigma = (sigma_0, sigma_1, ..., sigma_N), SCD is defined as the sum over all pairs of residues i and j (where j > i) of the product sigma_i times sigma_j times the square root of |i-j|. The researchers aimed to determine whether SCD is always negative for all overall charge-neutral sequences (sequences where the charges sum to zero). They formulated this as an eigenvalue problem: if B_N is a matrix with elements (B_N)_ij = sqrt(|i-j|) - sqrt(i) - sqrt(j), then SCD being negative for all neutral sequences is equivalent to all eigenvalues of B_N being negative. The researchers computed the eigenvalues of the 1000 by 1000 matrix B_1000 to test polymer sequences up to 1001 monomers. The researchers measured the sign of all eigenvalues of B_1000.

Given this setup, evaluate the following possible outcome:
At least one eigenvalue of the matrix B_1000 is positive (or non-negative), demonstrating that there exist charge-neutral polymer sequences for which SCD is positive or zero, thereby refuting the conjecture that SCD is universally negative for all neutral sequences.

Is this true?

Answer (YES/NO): NO